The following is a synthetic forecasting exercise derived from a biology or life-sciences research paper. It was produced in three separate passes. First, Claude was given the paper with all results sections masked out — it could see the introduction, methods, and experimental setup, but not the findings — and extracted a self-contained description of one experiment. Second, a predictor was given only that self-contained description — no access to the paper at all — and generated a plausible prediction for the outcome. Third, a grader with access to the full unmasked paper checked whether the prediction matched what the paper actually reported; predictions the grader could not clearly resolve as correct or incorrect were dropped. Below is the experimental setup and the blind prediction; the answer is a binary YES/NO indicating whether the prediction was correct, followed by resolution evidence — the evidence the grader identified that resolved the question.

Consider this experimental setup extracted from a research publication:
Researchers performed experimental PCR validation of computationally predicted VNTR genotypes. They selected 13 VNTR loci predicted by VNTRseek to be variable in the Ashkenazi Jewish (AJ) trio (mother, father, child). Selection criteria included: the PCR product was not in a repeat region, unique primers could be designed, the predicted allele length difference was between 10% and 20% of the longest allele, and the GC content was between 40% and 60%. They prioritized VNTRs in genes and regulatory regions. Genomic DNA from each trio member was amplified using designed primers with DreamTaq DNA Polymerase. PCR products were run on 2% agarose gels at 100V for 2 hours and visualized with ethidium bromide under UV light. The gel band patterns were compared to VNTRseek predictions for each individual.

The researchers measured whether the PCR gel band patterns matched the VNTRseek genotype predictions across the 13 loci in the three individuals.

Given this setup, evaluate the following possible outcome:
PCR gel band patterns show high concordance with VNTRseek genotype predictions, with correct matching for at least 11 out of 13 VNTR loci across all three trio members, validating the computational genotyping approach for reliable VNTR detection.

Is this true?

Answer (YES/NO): YES